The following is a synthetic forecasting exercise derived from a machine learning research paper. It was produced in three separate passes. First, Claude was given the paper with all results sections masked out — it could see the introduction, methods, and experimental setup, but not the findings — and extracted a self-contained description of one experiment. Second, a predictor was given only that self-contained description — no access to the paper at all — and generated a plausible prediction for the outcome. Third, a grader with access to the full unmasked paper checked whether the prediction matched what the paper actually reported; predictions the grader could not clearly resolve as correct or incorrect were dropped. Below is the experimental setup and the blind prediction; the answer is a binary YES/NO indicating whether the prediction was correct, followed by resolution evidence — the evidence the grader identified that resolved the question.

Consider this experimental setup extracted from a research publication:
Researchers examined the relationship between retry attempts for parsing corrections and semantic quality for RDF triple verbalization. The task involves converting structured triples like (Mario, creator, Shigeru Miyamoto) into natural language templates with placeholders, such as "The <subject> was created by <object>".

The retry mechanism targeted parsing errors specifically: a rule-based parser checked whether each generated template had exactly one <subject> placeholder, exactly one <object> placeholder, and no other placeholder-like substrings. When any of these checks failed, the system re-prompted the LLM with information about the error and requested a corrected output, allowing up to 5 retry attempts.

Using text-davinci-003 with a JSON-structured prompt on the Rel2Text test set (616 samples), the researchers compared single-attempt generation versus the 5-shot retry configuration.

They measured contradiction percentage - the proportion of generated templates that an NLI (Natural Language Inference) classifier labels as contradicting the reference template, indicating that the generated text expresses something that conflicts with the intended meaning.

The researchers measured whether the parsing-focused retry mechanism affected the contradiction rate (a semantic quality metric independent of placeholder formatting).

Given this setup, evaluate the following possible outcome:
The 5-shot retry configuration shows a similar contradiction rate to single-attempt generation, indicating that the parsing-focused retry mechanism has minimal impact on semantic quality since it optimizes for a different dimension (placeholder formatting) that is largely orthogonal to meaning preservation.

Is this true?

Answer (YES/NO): YES